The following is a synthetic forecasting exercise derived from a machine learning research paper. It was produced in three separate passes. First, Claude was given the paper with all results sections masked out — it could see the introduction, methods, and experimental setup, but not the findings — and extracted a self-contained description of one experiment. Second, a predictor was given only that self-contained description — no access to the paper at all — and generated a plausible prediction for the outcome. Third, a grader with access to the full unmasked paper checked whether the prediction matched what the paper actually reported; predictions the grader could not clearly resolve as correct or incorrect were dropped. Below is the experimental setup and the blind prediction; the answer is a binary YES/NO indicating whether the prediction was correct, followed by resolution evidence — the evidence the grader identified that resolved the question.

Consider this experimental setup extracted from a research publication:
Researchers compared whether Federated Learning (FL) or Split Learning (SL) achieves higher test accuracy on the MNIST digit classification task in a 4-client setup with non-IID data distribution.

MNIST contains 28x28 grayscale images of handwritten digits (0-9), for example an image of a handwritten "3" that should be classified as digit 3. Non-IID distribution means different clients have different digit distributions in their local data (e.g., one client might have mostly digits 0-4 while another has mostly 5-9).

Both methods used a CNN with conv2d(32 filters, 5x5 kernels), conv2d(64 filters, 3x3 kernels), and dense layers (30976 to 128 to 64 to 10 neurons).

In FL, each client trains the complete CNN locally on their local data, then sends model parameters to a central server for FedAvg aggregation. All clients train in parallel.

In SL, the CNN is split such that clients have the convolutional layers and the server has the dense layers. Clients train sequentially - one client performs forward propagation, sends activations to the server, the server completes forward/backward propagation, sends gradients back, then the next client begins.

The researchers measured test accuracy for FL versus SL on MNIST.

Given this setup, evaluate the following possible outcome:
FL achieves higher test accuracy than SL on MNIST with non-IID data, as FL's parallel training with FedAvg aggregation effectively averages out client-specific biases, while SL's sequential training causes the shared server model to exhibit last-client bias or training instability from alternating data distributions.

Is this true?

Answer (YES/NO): YES